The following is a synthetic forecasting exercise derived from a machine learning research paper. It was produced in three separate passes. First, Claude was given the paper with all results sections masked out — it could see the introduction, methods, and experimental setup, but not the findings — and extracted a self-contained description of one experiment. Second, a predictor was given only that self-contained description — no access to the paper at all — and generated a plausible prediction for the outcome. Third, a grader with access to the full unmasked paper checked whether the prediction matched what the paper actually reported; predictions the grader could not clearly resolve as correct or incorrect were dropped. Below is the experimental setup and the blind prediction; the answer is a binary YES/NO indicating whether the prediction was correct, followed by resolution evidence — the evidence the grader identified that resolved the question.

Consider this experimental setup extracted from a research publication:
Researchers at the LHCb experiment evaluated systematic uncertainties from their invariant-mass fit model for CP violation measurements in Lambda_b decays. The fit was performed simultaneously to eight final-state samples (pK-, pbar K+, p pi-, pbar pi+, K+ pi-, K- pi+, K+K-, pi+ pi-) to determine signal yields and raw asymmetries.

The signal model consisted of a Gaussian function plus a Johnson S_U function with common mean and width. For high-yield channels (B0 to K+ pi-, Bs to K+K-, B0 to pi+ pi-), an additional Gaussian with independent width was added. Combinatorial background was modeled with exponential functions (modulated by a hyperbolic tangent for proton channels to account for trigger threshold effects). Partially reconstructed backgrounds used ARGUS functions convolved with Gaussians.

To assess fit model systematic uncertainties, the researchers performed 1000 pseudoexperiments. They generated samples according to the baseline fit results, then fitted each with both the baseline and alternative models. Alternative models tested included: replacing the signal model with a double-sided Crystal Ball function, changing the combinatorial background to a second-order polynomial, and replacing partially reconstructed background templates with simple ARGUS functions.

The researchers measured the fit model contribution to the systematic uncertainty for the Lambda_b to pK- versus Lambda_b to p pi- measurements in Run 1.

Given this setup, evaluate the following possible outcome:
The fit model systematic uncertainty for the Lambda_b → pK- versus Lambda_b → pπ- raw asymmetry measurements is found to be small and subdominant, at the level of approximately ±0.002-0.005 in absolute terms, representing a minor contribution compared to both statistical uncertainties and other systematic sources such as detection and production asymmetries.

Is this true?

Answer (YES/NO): NO